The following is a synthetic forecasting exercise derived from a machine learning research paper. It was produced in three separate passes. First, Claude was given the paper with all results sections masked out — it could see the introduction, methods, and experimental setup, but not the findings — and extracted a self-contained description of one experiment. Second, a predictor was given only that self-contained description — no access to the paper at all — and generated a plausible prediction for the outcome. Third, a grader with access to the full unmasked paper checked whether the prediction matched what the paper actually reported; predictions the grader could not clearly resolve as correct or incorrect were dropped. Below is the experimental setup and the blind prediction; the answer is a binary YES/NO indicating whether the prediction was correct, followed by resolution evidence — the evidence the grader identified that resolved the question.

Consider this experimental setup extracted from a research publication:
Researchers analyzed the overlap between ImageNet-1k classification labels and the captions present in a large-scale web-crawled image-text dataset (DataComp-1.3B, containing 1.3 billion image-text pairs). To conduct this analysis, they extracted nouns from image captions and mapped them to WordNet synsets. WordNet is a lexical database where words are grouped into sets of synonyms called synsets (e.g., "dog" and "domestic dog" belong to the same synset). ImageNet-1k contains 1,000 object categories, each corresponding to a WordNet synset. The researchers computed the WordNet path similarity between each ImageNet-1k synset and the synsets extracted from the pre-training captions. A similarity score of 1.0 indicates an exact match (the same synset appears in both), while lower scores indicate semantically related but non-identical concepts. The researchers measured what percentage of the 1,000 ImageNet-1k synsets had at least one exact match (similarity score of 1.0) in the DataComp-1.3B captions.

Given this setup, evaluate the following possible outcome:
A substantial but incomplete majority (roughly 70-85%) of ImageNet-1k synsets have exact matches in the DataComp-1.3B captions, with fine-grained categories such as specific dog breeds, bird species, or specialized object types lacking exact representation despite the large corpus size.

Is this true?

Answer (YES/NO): NO